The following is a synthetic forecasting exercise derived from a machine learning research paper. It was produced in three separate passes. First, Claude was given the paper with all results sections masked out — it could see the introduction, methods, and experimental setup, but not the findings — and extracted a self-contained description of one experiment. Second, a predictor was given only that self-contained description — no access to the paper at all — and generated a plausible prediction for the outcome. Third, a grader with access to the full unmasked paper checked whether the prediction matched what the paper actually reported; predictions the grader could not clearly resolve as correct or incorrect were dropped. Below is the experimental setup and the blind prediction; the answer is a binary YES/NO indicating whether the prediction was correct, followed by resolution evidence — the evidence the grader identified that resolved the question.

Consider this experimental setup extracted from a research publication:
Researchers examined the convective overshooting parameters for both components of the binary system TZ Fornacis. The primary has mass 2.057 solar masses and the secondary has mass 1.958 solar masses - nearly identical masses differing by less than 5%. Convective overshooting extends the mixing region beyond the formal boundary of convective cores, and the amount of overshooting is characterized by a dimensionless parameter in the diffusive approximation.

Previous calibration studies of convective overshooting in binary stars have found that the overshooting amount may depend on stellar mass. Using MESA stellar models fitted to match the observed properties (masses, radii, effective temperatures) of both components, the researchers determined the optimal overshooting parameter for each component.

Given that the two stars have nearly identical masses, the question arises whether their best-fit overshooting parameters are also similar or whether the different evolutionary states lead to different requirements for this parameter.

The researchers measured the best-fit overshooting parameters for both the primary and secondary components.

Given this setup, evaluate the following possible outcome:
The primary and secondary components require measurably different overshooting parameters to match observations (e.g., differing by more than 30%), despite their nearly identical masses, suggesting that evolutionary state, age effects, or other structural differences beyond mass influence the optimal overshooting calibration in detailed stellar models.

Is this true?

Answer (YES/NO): NO